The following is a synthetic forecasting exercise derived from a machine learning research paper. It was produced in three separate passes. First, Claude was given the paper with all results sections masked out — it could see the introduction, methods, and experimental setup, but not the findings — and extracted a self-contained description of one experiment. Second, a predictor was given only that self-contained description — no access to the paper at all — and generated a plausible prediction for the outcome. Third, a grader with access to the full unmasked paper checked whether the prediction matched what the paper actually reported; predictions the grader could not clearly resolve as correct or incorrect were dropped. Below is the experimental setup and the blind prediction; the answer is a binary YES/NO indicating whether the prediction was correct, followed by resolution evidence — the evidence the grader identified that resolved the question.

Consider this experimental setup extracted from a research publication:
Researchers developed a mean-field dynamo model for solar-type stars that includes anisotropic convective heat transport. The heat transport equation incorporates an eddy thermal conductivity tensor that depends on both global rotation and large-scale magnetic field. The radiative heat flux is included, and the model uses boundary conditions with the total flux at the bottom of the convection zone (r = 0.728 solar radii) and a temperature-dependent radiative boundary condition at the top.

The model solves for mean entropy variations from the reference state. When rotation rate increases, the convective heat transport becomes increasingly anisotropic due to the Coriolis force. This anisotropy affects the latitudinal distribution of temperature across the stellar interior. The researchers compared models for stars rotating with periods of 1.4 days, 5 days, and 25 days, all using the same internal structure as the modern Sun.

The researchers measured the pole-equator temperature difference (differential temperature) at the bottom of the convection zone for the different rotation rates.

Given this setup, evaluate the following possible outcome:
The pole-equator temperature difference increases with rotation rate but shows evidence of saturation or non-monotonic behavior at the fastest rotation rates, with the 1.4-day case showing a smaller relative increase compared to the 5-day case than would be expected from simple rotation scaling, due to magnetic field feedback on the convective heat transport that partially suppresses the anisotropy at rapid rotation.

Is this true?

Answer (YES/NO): NO